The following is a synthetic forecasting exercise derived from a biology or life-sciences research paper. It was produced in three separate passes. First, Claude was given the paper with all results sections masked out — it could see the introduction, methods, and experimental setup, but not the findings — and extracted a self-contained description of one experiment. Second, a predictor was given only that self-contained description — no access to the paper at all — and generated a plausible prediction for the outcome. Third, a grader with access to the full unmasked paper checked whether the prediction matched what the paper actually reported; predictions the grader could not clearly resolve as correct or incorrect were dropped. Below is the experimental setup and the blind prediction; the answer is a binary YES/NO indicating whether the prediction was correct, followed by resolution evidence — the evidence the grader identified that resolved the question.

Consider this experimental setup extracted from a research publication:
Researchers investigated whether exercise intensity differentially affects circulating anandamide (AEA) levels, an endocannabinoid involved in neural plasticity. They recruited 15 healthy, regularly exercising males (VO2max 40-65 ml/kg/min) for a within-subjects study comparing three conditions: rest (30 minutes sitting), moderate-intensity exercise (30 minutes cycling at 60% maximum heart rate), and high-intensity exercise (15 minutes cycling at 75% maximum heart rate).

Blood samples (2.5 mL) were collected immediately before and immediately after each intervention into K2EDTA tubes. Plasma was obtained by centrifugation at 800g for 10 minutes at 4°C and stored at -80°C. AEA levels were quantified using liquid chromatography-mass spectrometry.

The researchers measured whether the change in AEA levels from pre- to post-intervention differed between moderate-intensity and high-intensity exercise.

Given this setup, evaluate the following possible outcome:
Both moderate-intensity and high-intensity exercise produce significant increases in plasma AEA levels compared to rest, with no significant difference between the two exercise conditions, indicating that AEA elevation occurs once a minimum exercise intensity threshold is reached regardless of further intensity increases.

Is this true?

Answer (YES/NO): YES